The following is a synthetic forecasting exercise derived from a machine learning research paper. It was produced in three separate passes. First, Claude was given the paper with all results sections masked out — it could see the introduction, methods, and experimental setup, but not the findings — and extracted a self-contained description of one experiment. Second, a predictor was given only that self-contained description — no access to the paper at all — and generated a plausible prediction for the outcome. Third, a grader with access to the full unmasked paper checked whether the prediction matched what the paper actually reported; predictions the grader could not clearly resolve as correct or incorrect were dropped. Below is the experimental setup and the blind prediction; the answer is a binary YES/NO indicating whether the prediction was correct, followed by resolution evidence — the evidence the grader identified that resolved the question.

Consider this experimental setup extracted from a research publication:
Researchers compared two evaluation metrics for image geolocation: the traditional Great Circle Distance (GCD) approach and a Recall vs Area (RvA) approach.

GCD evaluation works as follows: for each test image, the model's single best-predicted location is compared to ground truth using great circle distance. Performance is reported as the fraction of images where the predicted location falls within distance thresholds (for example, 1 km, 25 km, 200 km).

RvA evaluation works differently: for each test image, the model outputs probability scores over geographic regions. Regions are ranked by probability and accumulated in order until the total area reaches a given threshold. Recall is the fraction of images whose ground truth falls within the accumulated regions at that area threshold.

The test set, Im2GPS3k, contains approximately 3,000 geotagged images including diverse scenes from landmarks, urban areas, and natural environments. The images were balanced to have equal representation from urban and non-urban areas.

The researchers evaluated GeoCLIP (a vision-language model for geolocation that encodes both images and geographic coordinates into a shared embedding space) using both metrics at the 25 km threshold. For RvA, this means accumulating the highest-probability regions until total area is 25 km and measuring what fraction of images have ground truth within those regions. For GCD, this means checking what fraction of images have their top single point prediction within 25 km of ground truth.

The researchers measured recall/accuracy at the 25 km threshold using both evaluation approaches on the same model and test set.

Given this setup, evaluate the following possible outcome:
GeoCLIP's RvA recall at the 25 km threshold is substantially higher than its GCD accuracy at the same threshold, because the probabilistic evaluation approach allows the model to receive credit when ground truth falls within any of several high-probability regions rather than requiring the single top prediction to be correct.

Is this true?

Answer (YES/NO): YES